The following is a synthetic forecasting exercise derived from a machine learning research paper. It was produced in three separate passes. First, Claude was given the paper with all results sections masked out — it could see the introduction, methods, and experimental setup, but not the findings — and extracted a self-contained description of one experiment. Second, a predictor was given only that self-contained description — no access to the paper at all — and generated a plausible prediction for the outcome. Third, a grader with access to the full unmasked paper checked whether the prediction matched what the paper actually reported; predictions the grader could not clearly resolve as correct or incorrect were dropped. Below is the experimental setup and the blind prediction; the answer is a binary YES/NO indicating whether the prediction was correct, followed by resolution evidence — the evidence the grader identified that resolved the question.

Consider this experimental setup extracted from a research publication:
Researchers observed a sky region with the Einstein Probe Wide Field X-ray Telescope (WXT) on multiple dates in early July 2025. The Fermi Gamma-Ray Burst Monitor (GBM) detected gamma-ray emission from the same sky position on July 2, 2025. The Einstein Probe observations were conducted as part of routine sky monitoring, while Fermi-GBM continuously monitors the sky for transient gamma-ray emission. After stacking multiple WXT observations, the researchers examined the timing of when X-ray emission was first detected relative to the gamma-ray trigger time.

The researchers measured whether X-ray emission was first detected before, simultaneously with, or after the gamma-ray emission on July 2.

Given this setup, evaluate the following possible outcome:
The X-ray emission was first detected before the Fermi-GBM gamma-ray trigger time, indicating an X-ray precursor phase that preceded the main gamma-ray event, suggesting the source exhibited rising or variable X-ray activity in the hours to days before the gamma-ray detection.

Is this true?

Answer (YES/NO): YES